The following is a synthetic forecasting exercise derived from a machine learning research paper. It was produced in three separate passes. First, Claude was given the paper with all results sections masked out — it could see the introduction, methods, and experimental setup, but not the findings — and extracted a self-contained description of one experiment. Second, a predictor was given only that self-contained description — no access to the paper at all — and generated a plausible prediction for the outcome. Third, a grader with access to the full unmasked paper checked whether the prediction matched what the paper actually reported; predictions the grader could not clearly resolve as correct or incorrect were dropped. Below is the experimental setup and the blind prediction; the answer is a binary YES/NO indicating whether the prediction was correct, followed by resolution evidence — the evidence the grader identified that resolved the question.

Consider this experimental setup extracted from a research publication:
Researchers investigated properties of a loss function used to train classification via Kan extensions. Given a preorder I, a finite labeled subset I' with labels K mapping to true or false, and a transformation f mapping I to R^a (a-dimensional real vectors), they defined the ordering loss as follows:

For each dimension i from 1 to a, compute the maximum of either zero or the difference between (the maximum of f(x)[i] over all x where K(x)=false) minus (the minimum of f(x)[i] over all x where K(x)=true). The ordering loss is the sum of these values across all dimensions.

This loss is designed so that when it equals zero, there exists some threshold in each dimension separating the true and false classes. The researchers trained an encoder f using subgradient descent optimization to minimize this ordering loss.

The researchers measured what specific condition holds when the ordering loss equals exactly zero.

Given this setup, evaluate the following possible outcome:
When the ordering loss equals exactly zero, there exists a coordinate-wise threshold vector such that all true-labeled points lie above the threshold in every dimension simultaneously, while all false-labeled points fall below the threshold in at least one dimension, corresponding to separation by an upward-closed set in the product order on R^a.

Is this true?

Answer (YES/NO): NO